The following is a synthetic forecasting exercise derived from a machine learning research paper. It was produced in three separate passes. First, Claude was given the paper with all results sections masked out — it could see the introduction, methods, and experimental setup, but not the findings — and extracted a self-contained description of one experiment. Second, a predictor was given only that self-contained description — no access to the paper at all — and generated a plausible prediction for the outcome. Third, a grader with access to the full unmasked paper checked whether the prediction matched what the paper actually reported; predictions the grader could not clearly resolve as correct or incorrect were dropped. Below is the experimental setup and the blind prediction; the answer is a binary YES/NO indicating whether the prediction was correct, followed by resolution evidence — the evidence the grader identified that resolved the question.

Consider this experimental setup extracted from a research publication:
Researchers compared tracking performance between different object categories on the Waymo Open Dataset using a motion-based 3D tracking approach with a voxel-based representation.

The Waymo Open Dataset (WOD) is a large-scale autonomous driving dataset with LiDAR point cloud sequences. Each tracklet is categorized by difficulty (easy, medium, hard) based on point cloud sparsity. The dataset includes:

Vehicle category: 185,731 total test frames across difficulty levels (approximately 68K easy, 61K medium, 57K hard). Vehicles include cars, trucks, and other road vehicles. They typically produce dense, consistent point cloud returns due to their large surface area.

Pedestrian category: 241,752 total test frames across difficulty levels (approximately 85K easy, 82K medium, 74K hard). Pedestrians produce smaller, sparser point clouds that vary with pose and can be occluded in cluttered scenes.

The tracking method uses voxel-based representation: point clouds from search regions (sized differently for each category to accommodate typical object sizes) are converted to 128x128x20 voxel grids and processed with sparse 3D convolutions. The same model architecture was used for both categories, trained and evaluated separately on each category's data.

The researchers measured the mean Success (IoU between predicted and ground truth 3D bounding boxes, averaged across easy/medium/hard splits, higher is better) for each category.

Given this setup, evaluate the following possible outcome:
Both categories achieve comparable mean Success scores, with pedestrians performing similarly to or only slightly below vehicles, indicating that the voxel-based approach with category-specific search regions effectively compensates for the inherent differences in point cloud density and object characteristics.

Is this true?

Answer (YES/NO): NO